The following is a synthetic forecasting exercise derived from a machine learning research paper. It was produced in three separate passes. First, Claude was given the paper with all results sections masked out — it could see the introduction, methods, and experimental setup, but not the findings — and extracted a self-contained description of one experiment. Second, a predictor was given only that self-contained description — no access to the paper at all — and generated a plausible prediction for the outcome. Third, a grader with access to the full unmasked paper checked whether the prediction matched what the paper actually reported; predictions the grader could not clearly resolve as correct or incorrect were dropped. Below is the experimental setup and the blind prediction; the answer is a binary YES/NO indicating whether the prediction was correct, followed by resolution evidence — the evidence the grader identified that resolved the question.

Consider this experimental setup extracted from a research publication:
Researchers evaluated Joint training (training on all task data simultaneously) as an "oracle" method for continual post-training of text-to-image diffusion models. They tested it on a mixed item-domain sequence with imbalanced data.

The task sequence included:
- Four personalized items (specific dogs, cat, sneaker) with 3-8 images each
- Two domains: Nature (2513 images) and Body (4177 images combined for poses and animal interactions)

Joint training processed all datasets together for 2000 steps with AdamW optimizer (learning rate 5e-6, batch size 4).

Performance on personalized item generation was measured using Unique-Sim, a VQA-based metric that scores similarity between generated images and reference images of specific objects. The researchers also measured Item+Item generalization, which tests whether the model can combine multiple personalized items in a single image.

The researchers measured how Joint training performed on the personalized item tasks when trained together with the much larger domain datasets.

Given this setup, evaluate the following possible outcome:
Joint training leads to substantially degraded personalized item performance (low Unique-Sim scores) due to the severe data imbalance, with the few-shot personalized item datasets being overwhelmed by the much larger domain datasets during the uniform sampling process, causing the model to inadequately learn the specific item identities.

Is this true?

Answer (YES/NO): YES